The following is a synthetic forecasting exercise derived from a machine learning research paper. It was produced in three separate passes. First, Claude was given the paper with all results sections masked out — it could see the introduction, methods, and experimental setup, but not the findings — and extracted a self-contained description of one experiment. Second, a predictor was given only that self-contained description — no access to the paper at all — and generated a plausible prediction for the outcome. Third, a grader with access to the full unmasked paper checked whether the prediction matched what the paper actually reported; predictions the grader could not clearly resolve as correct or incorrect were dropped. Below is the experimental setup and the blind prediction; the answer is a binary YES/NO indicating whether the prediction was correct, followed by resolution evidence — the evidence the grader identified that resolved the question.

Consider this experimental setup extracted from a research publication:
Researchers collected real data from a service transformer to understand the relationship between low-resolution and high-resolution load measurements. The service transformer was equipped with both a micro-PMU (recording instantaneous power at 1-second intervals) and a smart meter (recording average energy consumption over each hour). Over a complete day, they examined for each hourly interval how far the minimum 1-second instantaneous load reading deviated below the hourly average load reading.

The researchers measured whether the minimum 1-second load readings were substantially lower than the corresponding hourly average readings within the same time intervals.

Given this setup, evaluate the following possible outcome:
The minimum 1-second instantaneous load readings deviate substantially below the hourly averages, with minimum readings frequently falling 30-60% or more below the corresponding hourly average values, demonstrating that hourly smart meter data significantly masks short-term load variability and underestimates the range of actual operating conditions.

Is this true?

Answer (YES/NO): YES